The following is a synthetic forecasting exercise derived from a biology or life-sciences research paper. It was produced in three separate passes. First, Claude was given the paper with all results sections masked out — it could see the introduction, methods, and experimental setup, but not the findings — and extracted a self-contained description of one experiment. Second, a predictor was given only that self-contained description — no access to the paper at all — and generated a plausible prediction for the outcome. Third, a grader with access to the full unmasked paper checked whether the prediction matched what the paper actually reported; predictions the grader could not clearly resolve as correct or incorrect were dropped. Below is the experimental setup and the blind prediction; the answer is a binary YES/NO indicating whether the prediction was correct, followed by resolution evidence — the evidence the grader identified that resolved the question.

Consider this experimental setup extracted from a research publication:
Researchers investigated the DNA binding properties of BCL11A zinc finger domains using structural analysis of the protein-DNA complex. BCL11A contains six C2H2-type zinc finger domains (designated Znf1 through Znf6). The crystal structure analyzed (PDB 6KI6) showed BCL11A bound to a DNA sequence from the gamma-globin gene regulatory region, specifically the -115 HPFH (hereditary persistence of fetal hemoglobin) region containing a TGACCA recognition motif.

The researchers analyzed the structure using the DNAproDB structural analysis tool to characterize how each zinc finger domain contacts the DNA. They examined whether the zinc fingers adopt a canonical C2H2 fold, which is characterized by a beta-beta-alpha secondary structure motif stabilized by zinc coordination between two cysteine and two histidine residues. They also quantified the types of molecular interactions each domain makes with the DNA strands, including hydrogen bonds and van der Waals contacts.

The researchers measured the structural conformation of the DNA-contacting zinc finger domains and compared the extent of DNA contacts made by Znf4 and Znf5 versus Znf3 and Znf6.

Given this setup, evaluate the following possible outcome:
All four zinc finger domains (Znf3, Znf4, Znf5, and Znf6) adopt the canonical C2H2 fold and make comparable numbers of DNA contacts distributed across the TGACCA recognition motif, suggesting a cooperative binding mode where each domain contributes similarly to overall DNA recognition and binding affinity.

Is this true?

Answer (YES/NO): NO